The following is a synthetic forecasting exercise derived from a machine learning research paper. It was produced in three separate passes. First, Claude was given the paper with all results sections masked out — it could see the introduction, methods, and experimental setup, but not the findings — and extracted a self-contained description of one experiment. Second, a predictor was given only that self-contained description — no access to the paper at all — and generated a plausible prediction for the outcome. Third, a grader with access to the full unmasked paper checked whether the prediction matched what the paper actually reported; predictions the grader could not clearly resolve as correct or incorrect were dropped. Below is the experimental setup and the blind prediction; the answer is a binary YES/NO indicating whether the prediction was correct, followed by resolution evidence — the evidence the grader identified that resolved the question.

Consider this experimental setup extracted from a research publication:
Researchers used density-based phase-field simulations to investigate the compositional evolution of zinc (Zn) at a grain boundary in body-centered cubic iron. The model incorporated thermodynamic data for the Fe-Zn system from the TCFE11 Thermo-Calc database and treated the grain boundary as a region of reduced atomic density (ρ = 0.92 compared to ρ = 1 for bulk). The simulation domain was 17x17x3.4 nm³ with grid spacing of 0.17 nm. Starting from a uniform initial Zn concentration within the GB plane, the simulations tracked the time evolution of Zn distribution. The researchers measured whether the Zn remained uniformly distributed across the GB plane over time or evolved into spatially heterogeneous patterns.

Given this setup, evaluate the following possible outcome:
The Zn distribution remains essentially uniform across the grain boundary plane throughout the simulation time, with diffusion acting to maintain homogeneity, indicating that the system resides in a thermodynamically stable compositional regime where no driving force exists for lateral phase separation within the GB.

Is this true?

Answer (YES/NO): NO